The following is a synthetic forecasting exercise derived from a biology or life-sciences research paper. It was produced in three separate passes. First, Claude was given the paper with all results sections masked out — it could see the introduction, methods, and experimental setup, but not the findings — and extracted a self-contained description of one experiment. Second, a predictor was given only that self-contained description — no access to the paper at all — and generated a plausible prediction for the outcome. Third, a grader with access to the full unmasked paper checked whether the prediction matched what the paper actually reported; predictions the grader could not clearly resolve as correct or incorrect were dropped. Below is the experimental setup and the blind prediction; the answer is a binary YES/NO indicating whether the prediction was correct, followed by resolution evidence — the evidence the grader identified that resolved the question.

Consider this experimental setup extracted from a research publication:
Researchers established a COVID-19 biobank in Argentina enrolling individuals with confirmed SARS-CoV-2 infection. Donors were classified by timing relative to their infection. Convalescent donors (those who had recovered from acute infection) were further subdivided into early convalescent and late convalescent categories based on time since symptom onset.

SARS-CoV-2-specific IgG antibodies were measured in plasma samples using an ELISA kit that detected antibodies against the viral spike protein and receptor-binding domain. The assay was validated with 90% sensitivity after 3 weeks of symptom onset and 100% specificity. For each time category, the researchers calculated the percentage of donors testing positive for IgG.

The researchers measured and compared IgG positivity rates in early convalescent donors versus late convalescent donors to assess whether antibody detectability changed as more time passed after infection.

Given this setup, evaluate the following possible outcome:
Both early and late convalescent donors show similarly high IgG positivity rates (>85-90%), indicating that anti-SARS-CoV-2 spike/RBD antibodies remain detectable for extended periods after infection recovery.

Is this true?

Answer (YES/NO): NO